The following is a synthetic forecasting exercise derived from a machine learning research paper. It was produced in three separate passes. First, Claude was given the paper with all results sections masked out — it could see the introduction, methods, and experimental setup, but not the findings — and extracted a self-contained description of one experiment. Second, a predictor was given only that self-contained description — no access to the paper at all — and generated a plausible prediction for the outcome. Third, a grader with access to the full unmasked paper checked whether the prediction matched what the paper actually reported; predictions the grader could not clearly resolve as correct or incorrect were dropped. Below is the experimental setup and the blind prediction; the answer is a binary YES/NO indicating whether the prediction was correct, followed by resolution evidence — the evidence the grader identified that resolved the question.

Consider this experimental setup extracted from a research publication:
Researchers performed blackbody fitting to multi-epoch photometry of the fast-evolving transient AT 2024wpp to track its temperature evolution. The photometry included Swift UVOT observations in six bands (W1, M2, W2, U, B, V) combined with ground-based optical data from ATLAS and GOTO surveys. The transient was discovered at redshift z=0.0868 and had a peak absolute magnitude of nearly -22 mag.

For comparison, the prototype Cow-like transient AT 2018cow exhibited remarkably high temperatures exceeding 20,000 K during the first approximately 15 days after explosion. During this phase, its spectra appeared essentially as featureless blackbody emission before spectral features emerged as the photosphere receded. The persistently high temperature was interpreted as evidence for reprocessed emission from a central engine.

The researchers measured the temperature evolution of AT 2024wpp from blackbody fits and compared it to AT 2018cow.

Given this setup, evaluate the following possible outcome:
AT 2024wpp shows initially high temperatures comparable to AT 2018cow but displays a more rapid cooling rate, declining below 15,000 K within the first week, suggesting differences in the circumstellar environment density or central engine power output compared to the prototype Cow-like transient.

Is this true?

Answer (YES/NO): NO